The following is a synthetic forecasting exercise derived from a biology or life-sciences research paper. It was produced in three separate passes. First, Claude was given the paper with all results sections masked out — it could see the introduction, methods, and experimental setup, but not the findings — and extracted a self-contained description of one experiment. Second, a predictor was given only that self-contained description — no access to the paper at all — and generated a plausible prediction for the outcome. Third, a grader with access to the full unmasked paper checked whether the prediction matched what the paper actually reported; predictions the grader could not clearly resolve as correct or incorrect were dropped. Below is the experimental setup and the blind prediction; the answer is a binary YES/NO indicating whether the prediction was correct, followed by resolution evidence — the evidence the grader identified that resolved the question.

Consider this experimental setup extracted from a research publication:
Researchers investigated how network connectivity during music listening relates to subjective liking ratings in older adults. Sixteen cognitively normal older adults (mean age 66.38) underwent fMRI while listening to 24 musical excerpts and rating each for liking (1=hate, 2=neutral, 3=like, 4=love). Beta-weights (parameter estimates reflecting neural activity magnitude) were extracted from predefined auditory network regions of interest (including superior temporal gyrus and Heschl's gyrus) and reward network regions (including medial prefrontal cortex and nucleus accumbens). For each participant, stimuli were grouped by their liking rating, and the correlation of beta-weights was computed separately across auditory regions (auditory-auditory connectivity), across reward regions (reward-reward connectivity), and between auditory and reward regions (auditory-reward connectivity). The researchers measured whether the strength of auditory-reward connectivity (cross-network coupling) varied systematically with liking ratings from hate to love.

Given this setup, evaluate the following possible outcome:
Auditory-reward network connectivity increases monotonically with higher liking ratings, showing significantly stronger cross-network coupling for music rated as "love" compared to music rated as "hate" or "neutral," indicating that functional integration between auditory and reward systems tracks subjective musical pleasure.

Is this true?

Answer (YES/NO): NO